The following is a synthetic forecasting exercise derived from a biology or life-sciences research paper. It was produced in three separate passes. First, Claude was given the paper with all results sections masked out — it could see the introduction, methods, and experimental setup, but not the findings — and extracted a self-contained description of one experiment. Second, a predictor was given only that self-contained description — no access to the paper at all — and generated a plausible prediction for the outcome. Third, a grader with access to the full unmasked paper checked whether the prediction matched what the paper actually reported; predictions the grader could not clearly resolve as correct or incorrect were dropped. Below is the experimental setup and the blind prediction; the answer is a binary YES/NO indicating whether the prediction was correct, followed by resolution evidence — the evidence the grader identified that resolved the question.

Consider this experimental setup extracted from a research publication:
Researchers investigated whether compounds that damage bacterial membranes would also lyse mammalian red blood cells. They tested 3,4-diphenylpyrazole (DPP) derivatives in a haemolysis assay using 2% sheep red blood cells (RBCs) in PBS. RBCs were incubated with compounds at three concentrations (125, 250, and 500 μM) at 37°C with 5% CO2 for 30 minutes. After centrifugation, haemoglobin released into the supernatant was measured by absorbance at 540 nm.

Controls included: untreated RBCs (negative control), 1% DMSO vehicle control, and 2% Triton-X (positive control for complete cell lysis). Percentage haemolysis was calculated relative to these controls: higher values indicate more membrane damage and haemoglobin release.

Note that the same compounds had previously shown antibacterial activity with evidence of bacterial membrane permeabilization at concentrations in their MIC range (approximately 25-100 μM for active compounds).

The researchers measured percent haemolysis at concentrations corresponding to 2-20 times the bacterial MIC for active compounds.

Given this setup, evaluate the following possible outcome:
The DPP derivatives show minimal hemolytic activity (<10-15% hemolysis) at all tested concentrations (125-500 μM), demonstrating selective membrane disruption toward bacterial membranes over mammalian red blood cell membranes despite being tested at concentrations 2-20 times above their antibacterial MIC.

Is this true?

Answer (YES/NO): NO